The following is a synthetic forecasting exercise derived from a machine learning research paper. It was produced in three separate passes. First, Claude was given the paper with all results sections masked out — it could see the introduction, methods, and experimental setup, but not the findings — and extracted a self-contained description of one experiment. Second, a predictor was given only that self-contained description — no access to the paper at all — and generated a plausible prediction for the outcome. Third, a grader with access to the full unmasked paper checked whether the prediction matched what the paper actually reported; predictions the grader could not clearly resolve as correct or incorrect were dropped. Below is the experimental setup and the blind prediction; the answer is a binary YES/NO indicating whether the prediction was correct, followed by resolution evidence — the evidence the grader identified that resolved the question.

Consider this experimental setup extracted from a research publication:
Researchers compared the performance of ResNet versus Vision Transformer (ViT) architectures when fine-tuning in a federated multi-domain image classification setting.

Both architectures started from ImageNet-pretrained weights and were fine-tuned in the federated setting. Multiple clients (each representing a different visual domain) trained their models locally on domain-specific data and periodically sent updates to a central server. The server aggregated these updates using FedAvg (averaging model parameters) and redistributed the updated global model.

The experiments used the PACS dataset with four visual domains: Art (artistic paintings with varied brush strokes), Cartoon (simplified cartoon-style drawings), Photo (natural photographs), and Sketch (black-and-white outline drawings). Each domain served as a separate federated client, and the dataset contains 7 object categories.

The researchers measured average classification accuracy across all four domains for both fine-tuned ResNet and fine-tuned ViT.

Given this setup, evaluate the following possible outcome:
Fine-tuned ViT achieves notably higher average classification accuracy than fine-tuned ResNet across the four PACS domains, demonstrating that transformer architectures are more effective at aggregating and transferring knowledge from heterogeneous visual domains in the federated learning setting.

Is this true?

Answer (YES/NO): YES